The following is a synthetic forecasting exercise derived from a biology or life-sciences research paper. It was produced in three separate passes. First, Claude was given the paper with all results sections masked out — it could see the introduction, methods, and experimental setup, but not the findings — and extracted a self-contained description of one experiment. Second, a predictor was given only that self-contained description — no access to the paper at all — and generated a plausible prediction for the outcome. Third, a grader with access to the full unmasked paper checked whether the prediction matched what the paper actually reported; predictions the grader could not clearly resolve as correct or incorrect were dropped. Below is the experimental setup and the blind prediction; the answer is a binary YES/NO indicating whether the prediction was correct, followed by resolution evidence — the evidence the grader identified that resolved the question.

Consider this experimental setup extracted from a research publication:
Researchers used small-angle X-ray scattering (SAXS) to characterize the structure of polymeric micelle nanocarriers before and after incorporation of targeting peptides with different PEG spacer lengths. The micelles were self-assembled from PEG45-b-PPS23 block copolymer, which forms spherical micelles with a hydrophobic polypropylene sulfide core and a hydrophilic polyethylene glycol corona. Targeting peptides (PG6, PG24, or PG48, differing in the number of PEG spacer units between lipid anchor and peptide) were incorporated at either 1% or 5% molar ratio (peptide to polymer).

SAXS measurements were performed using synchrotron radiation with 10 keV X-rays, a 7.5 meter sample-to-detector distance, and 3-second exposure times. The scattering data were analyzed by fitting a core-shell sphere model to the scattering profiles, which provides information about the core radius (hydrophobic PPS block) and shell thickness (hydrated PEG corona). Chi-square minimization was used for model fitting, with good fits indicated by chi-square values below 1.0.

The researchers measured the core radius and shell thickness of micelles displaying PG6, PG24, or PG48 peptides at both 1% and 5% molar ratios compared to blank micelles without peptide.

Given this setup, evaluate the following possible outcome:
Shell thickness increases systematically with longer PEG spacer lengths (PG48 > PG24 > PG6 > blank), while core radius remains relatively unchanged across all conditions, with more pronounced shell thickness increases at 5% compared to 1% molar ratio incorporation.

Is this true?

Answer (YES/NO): NO